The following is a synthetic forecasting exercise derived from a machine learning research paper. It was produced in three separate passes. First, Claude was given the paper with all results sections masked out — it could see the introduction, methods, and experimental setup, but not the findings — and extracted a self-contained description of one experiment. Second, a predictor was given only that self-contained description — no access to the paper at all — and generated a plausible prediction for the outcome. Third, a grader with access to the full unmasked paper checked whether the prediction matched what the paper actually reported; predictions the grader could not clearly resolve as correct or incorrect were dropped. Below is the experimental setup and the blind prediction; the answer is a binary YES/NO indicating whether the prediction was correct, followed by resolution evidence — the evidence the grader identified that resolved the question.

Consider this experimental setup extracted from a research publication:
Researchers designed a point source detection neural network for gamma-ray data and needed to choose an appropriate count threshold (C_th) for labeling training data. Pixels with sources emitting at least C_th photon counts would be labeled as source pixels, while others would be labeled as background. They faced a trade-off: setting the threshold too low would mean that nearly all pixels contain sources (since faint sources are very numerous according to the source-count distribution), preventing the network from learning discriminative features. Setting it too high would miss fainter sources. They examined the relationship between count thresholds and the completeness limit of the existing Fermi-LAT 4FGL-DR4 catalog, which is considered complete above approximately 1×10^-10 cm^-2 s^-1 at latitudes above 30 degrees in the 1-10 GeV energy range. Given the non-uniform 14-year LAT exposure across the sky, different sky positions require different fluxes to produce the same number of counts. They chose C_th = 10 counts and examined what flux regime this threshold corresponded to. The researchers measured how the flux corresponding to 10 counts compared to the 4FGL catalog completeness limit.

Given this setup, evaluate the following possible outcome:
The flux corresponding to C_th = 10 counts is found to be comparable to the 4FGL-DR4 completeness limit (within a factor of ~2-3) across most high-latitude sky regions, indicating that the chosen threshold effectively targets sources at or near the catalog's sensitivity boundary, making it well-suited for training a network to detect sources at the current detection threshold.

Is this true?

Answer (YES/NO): YES